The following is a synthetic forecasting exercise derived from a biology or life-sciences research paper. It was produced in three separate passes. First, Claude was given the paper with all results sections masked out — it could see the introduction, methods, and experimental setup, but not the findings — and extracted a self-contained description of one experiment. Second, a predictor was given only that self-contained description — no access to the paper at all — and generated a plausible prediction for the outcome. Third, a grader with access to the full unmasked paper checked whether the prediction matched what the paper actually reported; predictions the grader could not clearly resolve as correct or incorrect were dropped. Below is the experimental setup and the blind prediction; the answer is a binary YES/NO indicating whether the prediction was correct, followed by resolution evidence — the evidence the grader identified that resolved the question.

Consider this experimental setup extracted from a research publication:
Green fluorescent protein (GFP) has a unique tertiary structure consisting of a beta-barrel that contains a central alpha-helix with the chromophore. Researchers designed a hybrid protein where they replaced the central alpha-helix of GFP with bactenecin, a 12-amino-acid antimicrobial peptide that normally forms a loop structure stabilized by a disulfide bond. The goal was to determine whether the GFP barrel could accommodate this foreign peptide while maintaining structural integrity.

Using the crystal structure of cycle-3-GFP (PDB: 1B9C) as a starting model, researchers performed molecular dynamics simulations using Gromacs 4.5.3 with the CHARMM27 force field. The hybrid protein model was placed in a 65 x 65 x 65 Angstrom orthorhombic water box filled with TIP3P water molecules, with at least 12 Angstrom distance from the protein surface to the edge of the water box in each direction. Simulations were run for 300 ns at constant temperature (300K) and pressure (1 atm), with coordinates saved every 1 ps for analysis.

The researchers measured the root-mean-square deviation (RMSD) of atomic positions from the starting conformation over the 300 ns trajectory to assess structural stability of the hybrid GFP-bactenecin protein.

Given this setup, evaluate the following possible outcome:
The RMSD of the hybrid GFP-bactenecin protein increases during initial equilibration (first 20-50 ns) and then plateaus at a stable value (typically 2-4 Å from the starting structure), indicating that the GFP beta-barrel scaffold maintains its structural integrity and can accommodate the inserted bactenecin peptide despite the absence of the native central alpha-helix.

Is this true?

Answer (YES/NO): NO